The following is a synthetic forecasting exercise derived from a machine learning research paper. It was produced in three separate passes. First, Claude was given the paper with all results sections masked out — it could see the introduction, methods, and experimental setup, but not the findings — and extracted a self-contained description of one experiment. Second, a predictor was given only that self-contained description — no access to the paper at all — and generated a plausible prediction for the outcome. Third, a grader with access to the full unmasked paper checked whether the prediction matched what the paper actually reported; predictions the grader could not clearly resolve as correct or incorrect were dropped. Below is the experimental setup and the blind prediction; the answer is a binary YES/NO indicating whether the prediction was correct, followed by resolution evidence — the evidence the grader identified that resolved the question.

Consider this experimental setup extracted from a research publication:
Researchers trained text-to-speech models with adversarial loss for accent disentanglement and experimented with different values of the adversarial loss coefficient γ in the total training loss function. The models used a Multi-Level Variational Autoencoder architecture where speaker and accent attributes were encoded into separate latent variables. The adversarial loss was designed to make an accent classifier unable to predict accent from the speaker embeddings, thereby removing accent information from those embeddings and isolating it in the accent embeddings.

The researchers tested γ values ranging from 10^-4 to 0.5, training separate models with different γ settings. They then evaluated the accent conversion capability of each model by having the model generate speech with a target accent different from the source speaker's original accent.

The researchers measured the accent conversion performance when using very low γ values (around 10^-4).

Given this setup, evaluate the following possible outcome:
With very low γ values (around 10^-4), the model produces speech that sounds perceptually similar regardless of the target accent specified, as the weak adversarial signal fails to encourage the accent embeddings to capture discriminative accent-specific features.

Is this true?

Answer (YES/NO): NO